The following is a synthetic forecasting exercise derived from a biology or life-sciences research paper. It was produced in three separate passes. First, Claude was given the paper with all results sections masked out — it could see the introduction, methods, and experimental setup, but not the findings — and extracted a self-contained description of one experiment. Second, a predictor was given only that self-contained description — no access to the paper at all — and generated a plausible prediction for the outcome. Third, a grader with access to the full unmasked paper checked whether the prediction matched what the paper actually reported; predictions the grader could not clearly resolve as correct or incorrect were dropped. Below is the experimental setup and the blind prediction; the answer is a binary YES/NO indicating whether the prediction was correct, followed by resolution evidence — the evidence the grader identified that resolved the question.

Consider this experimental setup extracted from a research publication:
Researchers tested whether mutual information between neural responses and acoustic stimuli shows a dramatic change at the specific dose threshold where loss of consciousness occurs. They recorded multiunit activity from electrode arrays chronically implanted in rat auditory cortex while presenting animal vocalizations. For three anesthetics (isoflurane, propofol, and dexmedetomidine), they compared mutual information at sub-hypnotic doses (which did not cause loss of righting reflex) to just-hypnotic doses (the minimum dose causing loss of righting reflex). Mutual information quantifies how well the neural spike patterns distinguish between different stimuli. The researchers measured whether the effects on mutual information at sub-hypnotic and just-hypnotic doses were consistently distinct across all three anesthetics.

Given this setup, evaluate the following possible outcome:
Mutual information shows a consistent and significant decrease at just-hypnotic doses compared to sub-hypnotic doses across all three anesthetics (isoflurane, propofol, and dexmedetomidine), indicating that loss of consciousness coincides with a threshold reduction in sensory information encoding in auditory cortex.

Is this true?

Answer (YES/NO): NO